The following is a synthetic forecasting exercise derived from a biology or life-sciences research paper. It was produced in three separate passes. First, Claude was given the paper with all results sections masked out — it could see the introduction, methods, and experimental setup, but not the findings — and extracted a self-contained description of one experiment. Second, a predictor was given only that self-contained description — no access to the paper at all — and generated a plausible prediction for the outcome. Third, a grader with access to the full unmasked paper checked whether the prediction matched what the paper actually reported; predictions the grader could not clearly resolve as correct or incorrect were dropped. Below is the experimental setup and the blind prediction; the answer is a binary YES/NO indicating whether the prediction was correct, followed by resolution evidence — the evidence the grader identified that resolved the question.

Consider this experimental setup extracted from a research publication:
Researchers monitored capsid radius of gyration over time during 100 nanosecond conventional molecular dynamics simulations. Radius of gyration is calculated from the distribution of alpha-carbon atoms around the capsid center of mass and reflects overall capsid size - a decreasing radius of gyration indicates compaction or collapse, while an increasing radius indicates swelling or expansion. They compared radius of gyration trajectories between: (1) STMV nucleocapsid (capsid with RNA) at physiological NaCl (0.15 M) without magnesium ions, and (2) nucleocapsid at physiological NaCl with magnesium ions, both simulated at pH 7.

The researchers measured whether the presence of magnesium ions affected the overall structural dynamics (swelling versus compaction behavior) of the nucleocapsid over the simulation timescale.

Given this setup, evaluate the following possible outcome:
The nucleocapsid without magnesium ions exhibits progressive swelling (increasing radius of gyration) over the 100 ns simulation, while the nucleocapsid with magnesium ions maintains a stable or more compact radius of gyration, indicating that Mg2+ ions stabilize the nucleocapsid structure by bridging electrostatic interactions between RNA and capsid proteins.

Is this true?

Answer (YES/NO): YES